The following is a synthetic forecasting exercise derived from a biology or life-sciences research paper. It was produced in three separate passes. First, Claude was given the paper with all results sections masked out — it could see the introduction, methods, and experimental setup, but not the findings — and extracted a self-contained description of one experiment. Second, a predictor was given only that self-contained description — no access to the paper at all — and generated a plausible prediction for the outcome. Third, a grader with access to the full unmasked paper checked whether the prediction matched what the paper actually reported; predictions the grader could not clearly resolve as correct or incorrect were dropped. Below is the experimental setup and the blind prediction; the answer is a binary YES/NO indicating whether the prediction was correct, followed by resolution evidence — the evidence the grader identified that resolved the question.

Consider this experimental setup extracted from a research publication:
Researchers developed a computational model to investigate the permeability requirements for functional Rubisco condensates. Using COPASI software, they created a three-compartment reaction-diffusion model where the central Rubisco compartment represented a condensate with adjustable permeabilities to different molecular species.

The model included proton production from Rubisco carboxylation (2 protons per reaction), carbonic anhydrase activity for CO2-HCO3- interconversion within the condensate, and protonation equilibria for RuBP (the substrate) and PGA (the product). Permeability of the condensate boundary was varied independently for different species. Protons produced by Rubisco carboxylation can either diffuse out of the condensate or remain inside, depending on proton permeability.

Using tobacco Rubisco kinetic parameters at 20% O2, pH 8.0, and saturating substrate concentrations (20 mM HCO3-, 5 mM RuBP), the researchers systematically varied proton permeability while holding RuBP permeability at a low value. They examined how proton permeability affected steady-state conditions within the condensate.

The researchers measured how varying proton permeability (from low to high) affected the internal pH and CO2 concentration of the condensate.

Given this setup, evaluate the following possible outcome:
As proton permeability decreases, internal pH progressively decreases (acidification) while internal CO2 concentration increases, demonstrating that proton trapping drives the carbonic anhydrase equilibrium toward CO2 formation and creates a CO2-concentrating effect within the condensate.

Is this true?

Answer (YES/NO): NO